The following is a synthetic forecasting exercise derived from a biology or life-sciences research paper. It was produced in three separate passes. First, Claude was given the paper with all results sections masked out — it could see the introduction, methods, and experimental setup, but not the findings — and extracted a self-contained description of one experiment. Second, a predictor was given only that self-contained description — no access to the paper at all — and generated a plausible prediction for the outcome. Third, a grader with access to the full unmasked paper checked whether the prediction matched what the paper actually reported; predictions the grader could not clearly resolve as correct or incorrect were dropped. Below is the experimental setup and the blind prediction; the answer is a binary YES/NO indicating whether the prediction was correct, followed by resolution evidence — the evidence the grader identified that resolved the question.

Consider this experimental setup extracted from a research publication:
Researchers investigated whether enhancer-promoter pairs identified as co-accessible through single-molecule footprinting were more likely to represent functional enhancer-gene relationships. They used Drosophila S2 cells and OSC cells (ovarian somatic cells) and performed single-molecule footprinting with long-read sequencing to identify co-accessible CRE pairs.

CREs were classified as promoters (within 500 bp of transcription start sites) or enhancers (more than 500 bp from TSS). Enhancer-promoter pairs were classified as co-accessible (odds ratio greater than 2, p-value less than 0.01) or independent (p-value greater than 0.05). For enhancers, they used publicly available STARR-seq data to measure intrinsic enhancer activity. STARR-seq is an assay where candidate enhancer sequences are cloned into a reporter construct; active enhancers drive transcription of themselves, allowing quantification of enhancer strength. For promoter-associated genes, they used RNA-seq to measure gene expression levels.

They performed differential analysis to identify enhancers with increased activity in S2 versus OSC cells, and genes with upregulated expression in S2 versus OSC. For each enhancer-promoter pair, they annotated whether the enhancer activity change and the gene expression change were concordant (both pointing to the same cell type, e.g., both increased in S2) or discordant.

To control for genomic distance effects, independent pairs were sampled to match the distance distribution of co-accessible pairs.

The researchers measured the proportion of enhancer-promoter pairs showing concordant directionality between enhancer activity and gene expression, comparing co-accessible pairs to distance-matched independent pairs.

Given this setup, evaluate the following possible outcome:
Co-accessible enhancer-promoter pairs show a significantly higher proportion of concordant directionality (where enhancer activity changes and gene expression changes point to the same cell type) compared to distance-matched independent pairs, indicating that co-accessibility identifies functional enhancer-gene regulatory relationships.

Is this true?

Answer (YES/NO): YES